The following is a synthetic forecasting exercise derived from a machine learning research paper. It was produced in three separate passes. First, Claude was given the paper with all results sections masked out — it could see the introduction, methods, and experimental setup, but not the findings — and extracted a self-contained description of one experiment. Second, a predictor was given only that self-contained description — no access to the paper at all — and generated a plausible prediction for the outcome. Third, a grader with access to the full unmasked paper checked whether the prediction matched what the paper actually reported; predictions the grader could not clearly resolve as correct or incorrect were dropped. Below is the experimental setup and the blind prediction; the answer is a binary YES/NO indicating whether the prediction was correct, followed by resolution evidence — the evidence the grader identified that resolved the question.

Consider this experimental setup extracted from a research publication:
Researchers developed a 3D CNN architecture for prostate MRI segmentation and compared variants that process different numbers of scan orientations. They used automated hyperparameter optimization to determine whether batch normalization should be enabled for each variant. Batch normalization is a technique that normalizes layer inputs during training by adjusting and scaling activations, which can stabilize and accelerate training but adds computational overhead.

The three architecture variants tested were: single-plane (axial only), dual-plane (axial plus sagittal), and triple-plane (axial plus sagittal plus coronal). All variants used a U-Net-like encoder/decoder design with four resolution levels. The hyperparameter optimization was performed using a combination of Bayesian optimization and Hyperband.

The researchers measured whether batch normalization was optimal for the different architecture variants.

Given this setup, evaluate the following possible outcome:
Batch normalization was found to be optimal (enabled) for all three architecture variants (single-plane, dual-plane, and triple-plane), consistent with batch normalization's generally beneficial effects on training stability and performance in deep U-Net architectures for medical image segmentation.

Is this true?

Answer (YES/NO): NO